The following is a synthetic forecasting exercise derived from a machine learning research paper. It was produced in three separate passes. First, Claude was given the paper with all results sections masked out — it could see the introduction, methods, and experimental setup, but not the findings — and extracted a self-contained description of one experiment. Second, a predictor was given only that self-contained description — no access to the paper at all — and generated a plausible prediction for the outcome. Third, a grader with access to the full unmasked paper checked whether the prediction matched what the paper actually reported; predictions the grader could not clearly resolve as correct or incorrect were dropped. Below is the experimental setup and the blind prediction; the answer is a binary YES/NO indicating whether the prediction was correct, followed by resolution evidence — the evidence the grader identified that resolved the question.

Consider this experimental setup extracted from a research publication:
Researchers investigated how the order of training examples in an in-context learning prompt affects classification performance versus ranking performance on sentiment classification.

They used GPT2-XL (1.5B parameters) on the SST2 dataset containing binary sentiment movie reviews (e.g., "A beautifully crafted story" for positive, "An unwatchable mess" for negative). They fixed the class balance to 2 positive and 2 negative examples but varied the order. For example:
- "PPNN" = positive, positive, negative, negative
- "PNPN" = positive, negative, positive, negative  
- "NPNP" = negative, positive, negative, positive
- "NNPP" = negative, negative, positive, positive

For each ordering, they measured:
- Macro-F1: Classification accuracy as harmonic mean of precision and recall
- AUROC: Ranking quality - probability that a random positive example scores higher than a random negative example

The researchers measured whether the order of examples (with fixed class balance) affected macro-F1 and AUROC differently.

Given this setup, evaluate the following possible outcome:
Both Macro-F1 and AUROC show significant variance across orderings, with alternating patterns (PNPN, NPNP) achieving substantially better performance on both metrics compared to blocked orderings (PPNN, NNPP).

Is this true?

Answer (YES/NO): NO